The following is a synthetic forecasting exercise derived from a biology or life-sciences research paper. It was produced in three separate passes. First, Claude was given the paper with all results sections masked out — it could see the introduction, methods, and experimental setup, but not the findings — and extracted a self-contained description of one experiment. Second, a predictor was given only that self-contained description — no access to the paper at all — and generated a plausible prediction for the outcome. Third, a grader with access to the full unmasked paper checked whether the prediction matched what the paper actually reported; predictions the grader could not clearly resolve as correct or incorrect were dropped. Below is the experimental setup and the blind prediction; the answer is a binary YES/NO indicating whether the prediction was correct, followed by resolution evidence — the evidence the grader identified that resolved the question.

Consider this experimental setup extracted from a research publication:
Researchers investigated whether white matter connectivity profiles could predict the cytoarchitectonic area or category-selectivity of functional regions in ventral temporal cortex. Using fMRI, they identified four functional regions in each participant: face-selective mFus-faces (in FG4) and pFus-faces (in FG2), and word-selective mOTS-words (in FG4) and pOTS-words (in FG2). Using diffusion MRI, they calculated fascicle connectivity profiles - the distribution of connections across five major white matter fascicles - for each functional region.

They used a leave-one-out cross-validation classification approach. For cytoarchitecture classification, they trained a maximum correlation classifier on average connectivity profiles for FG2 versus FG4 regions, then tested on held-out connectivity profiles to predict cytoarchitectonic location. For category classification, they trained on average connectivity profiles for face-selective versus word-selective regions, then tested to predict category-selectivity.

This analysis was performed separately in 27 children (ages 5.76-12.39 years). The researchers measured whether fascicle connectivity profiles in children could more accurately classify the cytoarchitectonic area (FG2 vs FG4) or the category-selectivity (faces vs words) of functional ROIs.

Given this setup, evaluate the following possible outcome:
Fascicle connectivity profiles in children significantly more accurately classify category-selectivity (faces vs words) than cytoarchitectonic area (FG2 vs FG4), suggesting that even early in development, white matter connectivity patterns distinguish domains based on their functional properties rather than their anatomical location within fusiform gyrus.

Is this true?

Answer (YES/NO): NO